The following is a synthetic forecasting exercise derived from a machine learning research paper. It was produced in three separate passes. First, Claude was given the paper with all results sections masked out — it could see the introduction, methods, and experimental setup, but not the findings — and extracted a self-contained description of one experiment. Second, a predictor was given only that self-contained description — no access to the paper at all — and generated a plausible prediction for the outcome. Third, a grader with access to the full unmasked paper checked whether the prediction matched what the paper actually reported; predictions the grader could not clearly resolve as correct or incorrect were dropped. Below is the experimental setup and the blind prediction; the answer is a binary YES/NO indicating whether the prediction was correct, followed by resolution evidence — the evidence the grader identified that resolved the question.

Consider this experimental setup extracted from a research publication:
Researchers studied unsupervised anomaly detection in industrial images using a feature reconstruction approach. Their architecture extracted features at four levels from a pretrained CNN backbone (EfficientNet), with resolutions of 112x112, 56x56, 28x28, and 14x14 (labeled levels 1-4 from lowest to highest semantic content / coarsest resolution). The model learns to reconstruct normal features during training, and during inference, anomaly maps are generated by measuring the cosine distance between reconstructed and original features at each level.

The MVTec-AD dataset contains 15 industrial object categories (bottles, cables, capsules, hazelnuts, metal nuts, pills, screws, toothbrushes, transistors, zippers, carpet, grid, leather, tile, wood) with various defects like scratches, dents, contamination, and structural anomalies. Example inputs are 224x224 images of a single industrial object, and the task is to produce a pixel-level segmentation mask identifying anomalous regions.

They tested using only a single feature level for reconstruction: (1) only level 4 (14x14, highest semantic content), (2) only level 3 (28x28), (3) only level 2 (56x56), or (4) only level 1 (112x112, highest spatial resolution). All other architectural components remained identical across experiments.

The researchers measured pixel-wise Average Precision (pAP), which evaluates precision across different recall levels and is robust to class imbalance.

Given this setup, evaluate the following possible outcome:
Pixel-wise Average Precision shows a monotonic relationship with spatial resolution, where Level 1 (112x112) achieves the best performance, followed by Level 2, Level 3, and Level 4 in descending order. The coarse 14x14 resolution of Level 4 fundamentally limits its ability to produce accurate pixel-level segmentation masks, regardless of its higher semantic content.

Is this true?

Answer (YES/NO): NO